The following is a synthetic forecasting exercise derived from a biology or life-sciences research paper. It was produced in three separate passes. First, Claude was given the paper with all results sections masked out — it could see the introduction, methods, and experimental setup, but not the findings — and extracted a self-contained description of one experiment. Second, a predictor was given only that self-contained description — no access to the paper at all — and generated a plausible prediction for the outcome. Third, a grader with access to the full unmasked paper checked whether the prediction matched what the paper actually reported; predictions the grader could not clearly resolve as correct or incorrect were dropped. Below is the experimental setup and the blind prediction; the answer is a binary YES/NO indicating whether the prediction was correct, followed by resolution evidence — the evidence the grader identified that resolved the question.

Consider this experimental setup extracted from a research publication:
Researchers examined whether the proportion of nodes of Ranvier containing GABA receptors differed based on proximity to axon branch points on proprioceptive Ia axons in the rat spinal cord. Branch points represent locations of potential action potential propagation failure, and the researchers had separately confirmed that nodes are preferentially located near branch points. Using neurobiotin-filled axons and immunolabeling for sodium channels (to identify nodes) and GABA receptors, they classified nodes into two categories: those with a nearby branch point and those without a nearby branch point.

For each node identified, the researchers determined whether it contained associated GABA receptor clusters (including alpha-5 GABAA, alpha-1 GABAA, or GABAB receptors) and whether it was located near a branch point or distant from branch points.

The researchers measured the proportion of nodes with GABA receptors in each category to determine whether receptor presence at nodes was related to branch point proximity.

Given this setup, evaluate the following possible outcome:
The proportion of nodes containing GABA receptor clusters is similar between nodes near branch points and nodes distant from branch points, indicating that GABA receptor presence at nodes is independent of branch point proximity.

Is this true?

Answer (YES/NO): NO